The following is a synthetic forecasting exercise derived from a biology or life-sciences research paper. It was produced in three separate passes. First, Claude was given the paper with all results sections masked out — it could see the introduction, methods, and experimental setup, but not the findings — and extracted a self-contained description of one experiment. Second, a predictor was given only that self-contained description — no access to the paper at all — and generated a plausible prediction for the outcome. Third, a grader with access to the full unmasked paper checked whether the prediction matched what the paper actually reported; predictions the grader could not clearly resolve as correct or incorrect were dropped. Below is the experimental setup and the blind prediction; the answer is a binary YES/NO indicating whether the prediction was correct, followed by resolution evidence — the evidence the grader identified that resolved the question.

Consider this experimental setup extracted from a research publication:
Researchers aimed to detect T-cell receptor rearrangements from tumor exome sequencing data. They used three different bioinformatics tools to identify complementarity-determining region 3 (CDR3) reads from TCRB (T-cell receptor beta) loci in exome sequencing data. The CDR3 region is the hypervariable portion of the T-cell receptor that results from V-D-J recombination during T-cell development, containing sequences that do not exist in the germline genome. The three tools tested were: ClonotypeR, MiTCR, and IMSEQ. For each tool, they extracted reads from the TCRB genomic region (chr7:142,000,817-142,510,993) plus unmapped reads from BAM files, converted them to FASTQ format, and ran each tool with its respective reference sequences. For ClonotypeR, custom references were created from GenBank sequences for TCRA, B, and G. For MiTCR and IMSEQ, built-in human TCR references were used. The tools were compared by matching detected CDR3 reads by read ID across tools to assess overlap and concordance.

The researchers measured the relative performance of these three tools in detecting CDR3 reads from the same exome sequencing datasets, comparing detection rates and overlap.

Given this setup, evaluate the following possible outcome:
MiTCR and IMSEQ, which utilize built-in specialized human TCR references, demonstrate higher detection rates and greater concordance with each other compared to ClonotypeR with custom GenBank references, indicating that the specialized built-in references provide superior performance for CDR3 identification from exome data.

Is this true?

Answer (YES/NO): NO